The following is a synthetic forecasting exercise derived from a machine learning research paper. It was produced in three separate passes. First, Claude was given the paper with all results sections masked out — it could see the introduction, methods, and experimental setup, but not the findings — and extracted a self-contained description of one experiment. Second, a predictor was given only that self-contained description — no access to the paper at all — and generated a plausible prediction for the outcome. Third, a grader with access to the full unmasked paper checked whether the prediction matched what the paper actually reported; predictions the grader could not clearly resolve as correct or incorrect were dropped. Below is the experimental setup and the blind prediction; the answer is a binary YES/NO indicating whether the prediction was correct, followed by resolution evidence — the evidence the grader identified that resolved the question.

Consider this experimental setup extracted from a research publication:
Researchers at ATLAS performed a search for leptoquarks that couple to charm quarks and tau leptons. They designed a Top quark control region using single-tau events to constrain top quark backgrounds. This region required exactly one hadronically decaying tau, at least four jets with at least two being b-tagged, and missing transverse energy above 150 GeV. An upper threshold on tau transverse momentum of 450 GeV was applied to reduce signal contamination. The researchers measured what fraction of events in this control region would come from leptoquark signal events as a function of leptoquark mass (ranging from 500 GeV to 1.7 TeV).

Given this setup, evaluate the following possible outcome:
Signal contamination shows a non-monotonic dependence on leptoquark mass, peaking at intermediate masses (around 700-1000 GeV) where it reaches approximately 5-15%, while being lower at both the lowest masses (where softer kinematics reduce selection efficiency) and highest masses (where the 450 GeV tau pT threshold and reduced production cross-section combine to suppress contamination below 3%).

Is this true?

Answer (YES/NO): NO